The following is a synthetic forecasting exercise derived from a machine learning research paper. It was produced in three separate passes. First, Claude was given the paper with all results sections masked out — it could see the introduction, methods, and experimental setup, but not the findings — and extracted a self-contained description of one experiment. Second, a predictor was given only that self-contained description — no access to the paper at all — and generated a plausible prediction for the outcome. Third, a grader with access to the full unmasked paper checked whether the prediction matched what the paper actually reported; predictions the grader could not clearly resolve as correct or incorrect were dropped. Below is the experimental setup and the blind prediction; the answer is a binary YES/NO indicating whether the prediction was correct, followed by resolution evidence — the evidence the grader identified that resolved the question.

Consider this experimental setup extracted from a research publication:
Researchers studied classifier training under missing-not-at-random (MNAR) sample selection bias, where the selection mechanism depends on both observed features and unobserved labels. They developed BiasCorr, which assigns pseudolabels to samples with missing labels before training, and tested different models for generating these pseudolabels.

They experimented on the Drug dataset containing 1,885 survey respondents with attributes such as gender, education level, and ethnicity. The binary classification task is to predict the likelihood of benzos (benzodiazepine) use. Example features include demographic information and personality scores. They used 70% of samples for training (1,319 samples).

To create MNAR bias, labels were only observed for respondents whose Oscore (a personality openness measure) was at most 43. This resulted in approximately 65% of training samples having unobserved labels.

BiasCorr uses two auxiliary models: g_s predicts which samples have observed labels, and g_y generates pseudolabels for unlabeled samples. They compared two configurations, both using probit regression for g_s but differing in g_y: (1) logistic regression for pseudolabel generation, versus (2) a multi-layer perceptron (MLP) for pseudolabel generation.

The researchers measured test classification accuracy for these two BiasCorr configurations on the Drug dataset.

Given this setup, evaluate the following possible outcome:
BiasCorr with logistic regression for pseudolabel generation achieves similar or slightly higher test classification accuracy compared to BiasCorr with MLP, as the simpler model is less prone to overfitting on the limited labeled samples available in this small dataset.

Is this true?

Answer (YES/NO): YES